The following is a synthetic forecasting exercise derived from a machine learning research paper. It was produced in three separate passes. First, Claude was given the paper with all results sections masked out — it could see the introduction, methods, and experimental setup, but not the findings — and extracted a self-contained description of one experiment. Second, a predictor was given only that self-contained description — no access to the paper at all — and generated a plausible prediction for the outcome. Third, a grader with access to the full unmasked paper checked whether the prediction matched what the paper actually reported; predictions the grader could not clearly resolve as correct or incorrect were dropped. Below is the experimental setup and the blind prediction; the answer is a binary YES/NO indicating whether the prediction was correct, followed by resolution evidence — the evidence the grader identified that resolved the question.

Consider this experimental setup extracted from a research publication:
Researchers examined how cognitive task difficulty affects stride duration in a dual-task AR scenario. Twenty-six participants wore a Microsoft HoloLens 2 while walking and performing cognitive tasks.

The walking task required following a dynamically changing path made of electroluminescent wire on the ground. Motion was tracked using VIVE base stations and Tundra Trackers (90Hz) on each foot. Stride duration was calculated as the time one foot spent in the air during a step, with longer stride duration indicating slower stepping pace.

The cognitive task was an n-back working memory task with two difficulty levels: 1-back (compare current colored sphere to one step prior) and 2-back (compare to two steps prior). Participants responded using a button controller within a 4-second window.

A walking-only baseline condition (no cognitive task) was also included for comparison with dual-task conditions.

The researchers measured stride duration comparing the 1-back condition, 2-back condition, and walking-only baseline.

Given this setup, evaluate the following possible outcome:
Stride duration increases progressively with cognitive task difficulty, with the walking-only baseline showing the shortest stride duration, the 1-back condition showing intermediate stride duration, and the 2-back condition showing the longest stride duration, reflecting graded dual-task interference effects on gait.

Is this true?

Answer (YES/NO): YES